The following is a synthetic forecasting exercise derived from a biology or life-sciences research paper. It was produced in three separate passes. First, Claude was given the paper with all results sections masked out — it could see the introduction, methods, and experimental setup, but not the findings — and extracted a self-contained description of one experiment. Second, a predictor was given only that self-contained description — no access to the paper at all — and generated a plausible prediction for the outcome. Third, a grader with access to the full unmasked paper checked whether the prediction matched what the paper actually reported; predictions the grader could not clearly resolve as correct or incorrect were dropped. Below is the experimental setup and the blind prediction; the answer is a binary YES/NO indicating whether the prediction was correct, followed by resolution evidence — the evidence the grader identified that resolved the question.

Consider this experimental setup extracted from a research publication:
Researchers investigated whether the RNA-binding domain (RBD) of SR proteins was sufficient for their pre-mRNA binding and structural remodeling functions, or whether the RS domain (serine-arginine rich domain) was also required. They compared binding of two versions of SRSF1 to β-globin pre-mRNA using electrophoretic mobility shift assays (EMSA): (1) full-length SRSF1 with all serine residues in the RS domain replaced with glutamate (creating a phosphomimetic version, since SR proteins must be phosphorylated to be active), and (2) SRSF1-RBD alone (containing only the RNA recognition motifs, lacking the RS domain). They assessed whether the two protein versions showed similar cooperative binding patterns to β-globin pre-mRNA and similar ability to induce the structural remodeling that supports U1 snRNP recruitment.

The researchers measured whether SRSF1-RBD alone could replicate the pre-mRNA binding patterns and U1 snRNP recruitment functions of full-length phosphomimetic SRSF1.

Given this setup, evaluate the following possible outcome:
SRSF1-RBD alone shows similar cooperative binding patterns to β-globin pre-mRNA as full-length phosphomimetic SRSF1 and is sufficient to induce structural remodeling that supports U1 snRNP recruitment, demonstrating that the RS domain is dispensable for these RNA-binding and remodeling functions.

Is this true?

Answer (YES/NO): YES